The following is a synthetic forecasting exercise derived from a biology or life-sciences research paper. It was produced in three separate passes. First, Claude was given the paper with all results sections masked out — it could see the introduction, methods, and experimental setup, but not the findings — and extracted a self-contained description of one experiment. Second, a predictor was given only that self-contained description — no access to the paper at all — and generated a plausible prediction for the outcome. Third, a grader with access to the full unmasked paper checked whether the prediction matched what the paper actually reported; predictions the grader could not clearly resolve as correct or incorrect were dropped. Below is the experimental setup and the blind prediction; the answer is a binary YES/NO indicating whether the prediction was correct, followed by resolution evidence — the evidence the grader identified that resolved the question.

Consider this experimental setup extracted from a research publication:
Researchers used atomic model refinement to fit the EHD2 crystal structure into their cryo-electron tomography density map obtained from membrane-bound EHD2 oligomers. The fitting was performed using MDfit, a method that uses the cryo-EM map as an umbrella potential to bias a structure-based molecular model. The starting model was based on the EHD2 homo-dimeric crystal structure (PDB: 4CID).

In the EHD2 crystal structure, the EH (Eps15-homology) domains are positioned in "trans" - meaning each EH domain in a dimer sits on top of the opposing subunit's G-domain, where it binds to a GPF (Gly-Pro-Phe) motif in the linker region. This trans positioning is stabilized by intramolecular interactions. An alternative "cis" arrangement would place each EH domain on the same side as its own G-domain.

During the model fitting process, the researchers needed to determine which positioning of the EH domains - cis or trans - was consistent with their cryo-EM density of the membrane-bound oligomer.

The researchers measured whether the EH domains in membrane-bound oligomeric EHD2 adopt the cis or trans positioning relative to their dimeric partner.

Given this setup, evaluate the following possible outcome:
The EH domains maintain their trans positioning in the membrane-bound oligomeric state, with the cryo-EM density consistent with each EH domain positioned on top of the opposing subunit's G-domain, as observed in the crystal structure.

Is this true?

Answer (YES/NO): NO